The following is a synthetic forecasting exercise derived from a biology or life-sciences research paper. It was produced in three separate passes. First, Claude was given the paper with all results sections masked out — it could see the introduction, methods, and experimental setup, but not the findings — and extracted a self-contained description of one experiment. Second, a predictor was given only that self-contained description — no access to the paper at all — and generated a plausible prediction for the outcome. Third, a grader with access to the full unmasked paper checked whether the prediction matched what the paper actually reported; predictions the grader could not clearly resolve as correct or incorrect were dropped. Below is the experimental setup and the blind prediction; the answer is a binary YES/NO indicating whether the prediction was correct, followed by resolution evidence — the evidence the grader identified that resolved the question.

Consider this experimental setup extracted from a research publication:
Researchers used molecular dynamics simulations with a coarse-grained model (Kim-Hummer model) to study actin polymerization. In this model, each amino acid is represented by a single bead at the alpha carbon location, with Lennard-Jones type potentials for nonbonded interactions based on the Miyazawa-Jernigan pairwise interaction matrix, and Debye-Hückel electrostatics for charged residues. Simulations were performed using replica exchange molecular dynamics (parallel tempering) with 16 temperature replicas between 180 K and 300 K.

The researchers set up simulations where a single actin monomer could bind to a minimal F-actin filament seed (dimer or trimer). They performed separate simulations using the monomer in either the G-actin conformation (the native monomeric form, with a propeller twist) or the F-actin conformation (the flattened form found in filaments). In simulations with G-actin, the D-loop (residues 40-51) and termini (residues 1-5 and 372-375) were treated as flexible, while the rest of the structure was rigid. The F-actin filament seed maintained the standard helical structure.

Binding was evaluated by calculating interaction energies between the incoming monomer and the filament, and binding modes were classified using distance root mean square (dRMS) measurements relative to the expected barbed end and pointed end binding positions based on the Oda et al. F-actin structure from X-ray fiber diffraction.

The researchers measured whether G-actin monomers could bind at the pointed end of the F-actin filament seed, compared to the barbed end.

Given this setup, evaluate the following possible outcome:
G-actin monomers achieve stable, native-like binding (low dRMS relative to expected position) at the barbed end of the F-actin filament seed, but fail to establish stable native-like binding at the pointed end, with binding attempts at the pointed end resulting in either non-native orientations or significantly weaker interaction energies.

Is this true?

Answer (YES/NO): YES